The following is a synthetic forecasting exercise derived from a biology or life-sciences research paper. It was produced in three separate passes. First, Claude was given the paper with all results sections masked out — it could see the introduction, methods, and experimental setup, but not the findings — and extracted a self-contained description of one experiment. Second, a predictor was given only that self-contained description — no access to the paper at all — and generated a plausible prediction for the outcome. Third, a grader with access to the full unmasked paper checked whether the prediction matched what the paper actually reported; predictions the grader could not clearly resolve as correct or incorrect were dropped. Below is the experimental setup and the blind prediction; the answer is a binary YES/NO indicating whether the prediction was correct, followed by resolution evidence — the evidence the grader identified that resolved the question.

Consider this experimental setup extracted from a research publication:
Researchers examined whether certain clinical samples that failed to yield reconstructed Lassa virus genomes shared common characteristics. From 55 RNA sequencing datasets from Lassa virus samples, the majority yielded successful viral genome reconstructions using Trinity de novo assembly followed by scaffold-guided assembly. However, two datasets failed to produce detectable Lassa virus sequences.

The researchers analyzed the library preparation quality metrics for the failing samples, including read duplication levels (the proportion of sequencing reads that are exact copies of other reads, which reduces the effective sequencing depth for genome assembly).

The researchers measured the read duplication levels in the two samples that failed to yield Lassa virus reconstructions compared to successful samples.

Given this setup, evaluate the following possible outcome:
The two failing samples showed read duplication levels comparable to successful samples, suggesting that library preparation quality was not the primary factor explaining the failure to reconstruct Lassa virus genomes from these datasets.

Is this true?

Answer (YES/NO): NO